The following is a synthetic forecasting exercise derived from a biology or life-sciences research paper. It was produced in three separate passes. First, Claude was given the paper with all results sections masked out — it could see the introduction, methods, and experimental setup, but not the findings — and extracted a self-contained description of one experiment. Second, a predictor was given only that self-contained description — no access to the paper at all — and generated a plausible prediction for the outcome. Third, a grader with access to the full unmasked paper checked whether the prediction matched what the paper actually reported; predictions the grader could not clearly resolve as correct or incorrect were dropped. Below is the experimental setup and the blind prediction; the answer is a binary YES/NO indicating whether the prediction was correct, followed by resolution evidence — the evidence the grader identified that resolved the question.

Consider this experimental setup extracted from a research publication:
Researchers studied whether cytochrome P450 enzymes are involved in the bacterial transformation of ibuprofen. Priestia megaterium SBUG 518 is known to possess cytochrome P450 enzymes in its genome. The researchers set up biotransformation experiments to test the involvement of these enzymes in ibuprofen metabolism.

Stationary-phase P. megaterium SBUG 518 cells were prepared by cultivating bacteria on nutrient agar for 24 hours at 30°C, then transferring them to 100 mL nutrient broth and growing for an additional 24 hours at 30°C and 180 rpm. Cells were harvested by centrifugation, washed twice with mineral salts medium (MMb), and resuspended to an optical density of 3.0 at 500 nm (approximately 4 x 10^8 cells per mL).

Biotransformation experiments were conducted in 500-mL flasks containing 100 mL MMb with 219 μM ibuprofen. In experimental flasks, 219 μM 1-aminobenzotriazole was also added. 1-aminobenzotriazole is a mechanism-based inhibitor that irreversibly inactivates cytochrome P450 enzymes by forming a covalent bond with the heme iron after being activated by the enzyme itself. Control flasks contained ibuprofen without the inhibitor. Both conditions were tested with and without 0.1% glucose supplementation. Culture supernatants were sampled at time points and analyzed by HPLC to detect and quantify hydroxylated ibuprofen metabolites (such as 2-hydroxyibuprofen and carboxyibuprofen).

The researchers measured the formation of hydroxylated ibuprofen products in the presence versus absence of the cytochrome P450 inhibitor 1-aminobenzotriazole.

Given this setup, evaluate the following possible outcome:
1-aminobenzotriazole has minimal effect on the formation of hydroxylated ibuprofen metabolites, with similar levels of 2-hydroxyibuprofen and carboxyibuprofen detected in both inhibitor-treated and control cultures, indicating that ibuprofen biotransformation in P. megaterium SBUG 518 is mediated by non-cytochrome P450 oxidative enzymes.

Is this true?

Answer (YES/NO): NO